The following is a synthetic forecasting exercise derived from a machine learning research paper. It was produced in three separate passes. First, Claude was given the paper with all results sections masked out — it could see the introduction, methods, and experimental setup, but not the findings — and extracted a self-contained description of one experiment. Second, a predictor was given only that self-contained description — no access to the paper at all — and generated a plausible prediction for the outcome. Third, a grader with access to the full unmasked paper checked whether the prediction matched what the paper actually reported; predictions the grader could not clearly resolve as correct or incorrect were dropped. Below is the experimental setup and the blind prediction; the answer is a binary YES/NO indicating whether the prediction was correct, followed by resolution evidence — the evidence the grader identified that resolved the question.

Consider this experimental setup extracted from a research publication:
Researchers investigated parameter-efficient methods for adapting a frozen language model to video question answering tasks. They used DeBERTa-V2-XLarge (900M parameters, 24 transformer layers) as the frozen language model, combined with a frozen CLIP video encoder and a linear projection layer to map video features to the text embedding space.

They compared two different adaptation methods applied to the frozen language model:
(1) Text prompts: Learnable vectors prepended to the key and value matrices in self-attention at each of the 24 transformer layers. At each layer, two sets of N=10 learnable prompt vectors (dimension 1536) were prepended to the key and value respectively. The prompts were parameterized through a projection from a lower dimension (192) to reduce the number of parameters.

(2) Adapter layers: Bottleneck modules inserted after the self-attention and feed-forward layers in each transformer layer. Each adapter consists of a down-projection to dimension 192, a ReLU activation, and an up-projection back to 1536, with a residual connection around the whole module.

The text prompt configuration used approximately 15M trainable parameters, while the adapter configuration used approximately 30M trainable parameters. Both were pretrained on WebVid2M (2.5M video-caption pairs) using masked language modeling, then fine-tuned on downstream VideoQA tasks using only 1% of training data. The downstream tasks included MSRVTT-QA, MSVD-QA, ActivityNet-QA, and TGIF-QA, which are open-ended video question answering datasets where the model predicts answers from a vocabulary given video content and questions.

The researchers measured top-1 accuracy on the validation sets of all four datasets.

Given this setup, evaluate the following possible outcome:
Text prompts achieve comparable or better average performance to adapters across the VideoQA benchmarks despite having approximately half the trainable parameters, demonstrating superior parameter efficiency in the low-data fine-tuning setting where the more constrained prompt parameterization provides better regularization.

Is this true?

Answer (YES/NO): YES